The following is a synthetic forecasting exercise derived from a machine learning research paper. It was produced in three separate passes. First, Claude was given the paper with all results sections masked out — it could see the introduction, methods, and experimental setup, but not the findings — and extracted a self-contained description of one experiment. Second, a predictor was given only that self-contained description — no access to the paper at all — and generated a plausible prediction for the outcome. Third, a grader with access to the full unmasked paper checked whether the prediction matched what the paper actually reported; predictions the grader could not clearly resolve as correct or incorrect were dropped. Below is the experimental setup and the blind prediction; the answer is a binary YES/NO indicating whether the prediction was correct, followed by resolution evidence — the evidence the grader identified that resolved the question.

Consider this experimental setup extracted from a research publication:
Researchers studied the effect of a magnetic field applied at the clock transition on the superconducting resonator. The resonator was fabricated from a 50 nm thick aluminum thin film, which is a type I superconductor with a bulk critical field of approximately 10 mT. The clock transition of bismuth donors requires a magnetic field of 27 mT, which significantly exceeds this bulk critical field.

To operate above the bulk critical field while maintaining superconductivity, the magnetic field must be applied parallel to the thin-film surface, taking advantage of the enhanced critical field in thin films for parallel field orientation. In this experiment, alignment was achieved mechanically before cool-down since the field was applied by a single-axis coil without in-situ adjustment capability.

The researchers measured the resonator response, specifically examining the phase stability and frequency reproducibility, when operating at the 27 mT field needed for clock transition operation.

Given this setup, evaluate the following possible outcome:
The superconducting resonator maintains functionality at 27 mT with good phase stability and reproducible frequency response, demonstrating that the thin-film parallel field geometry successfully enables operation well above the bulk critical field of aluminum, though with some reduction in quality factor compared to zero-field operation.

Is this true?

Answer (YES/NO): NO